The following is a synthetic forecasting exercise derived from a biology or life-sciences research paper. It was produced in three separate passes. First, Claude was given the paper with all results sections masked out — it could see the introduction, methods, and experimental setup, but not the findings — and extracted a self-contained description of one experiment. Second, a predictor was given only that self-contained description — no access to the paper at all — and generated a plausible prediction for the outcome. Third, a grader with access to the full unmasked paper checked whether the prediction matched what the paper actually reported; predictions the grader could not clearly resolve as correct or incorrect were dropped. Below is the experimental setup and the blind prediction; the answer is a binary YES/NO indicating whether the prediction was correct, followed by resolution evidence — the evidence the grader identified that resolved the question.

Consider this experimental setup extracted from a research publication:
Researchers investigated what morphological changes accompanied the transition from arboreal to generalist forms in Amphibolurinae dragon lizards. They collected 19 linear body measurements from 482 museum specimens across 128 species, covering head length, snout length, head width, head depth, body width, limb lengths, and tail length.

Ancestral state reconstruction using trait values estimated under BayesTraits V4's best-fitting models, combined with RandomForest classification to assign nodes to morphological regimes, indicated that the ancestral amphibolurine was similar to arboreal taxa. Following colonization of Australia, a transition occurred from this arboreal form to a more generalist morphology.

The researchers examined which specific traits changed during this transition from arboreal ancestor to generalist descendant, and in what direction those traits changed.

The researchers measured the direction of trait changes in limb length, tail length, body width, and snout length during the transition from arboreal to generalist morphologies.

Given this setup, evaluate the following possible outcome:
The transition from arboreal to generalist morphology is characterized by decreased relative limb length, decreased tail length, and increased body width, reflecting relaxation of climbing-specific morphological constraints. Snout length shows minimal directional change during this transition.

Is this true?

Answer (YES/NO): NO